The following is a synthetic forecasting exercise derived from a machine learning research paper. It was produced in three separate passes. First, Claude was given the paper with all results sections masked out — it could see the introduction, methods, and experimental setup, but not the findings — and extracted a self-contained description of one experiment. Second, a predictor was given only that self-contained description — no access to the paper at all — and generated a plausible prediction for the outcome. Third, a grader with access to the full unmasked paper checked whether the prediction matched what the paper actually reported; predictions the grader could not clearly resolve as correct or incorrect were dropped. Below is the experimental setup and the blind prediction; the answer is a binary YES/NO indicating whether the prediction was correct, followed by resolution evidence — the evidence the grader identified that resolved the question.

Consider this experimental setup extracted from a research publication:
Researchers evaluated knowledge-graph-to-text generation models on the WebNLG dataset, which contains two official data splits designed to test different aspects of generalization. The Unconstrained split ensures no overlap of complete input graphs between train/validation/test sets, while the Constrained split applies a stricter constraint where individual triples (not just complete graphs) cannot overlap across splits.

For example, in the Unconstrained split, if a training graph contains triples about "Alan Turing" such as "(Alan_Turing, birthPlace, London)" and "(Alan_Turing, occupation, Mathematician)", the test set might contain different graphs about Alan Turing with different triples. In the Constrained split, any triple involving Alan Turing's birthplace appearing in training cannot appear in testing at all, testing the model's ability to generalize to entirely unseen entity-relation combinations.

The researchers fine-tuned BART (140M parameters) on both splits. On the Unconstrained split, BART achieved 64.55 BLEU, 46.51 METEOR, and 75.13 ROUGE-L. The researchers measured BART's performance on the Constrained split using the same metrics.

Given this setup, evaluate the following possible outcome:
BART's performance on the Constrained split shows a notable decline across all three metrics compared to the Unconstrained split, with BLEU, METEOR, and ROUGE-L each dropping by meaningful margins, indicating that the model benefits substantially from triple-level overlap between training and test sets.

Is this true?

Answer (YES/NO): YES